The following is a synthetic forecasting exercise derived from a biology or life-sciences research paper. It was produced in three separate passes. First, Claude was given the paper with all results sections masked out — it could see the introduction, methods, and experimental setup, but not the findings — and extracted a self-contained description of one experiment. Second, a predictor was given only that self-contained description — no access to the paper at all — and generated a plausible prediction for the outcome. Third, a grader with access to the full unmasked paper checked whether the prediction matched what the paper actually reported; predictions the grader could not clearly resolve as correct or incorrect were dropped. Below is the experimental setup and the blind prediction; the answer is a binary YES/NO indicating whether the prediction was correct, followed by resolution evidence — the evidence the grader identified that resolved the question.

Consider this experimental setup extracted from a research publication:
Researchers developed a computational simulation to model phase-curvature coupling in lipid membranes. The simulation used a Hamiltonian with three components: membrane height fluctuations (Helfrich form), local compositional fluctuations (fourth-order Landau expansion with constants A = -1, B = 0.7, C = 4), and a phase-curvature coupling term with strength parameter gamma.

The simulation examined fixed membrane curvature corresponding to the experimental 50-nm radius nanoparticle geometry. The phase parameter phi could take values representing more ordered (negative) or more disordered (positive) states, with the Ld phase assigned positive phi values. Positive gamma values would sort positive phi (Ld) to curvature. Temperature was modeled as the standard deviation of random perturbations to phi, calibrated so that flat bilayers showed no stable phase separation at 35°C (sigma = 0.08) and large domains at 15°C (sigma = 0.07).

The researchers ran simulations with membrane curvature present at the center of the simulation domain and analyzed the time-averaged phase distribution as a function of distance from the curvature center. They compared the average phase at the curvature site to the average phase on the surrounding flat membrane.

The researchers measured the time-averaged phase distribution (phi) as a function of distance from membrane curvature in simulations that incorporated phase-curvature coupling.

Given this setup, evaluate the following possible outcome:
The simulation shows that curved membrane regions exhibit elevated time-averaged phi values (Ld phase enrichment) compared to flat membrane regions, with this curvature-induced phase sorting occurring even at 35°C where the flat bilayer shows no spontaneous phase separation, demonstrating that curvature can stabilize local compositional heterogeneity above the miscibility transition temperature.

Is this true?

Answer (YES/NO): YES